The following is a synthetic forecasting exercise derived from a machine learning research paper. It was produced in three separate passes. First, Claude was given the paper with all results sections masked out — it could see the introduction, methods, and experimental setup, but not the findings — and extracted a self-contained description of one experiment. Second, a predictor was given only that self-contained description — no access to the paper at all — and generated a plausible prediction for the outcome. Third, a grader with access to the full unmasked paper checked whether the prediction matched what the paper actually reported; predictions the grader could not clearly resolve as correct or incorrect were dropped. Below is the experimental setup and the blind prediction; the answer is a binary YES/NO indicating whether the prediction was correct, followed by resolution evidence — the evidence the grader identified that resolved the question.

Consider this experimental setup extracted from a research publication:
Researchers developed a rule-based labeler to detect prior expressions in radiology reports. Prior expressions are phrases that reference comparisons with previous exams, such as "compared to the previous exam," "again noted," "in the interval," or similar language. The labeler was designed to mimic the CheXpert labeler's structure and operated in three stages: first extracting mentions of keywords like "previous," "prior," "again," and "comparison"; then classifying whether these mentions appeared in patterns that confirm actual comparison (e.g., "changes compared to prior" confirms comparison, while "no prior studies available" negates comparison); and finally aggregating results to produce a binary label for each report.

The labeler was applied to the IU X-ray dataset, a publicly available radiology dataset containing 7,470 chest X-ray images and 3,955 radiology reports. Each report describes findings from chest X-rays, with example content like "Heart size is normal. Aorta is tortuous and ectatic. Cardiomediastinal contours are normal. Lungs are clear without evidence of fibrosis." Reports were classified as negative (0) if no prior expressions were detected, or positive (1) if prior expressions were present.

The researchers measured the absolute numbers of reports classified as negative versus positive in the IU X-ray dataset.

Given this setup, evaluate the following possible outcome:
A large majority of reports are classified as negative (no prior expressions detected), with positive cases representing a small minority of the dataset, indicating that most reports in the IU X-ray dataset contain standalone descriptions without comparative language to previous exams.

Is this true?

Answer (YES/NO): YES